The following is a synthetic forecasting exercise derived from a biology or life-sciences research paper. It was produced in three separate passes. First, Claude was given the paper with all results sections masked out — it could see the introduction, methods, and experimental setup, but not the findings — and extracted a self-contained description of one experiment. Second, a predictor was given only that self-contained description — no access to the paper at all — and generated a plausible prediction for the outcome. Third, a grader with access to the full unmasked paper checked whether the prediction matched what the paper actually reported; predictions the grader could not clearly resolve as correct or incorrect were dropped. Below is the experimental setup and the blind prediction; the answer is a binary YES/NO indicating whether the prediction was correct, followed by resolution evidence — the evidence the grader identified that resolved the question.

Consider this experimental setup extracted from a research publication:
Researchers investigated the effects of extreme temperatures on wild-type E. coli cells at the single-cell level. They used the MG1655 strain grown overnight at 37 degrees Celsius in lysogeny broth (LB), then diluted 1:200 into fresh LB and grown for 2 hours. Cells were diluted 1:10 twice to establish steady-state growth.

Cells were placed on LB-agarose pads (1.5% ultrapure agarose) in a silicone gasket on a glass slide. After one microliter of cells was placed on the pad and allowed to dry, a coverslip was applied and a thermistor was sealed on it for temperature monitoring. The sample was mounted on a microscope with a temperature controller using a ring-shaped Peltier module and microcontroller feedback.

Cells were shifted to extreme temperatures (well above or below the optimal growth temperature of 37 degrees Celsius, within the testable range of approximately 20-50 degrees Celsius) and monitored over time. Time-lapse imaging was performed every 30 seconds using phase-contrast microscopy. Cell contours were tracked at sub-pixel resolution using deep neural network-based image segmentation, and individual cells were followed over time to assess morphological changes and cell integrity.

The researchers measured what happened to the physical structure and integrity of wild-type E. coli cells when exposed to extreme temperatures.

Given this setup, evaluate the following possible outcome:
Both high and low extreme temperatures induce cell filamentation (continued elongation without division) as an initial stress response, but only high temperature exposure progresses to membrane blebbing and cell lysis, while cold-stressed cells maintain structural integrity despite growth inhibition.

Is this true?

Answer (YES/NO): NO